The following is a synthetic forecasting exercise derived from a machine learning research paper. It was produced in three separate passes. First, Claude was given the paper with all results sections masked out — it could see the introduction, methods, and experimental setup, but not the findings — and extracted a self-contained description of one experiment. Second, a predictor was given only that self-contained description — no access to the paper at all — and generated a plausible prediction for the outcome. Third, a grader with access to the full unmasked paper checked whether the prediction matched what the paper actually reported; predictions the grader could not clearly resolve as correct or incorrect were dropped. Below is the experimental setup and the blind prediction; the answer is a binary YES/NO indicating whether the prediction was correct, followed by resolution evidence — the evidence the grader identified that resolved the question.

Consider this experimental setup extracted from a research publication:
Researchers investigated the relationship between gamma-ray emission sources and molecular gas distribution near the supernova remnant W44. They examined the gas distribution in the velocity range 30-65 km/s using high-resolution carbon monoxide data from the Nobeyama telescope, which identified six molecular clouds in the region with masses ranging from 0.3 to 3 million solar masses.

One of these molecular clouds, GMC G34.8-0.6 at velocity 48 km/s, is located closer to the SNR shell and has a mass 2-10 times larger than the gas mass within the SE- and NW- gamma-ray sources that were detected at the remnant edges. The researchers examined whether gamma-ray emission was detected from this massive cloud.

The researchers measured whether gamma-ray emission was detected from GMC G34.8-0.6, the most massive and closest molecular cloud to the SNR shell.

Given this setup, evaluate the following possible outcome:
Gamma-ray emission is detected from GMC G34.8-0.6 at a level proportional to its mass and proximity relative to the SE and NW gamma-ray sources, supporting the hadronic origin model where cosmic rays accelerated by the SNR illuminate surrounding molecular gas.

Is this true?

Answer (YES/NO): NO